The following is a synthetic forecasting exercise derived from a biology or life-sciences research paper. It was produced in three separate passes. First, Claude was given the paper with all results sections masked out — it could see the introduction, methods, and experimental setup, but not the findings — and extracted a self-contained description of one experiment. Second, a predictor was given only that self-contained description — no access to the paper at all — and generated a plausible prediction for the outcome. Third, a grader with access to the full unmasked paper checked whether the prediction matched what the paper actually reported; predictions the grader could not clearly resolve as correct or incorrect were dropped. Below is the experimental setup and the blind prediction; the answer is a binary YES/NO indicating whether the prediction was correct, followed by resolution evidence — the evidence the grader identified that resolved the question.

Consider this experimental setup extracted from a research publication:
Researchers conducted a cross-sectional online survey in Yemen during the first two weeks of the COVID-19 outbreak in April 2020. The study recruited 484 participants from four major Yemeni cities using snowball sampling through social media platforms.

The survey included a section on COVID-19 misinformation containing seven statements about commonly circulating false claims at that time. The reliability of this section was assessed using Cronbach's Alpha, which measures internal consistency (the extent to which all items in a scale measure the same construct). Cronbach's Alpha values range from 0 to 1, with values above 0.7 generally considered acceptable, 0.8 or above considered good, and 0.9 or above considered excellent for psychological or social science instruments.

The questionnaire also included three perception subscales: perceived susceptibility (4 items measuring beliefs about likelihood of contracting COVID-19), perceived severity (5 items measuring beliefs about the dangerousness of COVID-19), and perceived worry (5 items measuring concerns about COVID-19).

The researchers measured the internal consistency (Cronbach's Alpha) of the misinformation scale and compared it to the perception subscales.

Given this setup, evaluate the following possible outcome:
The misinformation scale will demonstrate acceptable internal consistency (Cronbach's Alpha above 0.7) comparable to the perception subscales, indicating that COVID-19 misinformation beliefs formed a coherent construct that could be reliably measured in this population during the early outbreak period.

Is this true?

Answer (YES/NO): NO